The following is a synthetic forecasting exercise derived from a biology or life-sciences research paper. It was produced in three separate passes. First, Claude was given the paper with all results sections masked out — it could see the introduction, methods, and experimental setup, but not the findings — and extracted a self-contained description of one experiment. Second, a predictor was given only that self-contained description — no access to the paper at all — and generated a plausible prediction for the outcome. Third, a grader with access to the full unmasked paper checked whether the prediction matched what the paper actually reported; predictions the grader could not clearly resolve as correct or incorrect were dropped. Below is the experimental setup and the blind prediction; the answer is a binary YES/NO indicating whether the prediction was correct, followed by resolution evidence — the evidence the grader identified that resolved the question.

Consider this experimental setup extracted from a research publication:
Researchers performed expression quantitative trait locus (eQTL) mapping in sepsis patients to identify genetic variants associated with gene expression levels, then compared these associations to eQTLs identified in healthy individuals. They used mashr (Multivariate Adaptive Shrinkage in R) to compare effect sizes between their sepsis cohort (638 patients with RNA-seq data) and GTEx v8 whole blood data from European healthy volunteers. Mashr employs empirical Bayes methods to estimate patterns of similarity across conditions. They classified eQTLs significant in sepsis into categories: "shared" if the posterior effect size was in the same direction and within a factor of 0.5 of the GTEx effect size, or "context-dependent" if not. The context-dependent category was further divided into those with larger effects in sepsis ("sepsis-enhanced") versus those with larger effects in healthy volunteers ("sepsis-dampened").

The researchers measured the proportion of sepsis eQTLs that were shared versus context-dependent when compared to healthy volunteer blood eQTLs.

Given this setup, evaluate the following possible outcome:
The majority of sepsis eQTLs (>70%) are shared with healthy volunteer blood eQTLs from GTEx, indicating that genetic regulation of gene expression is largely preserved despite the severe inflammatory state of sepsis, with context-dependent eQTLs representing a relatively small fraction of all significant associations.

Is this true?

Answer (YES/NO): YES